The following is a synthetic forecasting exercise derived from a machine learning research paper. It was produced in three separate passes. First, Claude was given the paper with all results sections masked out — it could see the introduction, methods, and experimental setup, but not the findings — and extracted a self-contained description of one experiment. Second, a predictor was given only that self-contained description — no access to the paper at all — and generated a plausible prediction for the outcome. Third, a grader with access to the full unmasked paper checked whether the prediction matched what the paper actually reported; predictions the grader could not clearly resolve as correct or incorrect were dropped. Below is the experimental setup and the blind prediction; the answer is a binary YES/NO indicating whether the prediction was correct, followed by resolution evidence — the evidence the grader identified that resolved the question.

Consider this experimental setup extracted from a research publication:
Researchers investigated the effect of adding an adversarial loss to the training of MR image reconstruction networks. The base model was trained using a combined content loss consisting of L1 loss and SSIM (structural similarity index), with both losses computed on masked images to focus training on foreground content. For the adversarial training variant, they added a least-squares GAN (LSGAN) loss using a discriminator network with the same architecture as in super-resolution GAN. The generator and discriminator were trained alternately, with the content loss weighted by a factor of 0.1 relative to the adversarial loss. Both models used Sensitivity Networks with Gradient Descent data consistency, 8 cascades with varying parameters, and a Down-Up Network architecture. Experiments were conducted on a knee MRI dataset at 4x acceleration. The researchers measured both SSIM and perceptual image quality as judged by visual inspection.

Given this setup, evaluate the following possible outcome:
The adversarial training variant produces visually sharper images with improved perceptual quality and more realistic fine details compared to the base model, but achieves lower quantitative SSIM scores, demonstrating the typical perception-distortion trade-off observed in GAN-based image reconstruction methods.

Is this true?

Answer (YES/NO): YES